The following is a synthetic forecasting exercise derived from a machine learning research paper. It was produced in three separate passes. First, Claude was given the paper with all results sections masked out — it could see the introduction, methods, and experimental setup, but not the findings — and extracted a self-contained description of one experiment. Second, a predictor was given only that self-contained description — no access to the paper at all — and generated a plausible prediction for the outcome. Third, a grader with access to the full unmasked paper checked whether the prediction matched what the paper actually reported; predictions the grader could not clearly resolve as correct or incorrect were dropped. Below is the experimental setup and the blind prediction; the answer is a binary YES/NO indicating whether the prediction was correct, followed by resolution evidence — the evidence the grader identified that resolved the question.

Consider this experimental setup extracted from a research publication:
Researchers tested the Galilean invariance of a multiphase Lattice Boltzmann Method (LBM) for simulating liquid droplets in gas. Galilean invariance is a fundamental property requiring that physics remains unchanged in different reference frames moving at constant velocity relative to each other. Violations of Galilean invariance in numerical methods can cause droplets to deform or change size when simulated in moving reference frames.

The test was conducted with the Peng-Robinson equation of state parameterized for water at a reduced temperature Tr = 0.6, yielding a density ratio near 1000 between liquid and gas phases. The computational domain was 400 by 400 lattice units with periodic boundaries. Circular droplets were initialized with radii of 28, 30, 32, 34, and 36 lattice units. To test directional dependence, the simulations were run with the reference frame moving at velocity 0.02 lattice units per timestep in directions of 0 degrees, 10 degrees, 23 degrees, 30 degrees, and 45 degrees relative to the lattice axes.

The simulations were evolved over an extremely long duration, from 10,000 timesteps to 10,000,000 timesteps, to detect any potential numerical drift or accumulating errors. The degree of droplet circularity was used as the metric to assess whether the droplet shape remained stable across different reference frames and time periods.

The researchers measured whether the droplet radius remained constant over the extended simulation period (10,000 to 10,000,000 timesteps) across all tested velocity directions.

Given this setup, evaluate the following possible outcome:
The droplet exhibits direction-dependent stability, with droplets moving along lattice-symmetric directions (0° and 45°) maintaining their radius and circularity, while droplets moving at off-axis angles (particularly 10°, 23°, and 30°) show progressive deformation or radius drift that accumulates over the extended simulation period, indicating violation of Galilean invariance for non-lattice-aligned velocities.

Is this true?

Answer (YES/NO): NO